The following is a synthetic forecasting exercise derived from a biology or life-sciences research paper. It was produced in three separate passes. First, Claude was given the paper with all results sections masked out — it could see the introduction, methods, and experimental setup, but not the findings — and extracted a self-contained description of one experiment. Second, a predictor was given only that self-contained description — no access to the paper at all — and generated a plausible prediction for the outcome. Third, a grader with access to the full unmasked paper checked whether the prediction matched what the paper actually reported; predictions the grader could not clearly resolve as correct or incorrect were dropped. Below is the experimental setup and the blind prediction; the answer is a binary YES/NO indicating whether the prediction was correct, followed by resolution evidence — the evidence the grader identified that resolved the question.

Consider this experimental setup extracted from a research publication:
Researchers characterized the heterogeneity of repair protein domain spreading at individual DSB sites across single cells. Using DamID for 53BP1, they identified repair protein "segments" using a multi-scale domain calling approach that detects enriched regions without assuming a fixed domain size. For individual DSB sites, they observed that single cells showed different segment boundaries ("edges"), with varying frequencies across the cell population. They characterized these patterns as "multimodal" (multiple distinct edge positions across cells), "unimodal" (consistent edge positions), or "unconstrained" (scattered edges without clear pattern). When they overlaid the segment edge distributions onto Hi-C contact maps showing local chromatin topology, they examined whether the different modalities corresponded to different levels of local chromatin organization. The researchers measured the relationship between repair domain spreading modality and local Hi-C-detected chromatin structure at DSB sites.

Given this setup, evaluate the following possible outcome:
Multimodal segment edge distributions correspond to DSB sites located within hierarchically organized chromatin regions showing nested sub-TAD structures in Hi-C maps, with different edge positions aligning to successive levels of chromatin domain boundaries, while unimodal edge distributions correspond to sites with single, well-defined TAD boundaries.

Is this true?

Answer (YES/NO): NO